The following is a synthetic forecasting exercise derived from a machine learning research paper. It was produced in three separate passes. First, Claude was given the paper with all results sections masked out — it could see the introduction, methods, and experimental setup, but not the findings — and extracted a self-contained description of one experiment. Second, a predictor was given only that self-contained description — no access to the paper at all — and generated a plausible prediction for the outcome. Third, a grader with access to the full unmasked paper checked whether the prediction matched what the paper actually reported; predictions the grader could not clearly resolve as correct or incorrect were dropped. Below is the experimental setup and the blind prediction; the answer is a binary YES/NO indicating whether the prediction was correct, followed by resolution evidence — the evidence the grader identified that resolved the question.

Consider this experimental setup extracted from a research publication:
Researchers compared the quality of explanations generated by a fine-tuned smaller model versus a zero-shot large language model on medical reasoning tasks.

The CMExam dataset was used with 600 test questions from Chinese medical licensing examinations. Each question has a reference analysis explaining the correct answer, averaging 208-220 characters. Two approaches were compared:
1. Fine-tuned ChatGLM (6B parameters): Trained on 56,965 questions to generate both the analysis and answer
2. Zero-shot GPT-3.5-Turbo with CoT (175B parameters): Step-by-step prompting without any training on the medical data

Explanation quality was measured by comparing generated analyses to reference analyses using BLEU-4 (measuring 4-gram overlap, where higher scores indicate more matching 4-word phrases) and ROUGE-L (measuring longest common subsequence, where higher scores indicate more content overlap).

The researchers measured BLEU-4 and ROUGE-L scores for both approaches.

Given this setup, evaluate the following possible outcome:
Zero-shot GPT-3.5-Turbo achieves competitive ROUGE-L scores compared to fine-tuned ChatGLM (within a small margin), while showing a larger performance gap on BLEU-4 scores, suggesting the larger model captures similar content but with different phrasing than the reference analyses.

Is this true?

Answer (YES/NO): NO